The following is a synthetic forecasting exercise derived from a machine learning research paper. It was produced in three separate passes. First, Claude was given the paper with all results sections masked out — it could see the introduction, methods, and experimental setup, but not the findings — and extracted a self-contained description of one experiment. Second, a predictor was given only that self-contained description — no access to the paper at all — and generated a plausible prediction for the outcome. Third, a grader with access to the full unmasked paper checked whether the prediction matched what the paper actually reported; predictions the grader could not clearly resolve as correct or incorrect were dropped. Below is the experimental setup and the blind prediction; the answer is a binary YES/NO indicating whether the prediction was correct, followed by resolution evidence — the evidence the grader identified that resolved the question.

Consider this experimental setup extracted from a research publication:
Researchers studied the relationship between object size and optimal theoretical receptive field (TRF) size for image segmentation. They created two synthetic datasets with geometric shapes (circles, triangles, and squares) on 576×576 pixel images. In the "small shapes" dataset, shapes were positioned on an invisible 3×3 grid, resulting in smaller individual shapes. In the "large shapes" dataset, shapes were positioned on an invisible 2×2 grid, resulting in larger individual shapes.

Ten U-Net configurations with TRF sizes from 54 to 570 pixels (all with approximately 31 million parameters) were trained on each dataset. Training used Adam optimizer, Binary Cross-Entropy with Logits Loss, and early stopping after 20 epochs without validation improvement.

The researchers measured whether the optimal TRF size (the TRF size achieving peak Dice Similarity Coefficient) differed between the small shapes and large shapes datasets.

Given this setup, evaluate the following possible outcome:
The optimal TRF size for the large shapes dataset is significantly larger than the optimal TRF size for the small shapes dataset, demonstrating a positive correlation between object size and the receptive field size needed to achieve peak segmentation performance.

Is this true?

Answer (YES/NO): NO